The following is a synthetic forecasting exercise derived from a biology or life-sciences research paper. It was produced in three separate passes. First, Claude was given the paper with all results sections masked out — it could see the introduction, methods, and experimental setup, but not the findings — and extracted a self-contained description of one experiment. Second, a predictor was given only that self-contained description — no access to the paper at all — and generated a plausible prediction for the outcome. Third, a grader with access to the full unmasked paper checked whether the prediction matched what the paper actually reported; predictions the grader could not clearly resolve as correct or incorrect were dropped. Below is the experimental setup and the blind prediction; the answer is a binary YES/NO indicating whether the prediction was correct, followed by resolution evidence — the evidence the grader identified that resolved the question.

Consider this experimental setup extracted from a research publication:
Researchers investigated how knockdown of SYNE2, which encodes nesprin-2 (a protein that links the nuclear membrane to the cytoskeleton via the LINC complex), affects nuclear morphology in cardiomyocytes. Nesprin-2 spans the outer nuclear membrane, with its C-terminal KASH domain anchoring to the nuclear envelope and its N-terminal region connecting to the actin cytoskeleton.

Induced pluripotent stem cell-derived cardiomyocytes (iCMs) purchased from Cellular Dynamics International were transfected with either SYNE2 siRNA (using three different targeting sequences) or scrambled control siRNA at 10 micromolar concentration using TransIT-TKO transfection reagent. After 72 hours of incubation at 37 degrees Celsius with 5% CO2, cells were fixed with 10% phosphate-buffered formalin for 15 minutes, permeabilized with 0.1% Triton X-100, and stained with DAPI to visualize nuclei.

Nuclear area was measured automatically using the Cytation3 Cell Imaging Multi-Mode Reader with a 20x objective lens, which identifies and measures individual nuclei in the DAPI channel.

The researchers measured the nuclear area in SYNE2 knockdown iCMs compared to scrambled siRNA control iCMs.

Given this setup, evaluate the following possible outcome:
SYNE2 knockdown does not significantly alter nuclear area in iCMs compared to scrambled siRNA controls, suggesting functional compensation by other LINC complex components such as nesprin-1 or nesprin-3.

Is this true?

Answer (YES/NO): NO